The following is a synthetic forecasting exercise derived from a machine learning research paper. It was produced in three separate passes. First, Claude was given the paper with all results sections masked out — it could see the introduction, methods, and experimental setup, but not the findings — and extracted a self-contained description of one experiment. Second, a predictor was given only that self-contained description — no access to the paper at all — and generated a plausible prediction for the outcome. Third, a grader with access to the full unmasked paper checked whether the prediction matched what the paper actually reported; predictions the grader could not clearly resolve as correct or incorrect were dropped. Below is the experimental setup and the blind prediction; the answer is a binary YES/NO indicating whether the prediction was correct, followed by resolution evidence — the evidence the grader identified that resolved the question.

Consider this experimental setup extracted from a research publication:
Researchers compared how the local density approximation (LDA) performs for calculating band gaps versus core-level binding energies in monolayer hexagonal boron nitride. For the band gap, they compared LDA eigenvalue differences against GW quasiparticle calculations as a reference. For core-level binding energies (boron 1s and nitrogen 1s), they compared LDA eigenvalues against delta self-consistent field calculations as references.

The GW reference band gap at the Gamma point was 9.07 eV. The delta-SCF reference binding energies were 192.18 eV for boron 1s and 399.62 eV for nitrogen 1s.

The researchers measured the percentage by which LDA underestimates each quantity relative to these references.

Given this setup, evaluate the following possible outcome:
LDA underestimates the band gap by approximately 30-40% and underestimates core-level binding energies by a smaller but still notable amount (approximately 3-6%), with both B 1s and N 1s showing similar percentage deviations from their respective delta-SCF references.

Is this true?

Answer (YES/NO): NO